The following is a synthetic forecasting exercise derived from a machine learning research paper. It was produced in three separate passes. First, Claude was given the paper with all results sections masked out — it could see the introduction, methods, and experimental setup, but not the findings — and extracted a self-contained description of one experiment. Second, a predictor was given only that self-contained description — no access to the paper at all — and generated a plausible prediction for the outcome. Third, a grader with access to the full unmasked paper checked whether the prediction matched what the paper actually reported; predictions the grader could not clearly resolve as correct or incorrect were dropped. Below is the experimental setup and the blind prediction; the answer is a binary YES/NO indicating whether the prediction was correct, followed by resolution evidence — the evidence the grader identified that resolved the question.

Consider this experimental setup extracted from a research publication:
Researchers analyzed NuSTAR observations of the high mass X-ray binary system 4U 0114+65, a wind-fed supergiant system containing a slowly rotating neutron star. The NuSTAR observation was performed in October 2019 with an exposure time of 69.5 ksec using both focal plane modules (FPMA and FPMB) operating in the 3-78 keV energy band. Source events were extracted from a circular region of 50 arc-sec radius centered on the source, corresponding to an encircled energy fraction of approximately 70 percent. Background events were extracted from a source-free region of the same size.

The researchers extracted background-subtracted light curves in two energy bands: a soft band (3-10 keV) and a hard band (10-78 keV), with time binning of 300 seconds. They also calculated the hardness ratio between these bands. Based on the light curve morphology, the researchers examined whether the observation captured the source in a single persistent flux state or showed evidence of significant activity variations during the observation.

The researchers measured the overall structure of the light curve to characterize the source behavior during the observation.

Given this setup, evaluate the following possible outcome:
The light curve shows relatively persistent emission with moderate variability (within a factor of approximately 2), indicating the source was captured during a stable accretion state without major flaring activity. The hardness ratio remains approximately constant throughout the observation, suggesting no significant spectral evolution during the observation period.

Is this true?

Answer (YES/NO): NO